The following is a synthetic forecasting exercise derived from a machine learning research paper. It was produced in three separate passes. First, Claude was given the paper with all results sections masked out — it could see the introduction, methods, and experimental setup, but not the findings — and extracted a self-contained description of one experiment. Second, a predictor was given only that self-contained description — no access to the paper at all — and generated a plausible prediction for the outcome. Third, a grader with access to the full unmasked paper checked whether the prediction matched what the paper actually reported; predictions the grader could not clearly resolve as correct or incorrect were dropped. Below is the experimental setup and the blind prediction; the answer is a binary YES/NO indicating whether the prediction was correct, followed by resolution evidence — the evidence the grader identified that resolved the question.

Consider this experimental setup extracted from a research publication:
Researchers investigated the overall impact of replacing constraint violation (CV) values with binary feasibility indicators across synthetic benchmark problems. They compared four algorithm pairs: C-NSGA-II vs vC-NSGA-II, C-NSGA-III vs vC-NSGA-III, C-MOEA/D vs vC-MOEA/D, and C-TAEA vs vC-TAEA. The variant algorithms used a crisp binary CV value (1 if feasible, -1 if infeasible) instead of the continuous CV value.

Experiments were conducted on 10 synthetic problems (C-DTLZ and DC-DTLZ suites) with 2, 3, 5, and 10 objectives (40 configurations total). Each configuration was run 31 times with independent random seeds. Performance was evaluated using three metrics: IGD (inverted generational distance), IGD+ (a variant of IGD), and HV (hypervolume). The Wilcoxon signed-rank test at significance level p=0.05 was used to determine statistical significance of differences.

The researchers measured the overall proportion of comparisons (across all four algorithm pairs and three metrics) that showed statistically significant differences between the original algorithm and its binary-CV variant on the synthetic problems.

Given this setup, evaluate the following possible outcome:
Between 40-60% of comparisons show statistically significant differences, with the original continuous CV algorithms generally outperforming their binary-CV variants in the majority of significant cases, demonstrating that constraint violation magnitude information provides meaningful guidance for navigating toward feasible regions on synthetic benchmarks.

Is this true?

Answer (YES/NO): NO